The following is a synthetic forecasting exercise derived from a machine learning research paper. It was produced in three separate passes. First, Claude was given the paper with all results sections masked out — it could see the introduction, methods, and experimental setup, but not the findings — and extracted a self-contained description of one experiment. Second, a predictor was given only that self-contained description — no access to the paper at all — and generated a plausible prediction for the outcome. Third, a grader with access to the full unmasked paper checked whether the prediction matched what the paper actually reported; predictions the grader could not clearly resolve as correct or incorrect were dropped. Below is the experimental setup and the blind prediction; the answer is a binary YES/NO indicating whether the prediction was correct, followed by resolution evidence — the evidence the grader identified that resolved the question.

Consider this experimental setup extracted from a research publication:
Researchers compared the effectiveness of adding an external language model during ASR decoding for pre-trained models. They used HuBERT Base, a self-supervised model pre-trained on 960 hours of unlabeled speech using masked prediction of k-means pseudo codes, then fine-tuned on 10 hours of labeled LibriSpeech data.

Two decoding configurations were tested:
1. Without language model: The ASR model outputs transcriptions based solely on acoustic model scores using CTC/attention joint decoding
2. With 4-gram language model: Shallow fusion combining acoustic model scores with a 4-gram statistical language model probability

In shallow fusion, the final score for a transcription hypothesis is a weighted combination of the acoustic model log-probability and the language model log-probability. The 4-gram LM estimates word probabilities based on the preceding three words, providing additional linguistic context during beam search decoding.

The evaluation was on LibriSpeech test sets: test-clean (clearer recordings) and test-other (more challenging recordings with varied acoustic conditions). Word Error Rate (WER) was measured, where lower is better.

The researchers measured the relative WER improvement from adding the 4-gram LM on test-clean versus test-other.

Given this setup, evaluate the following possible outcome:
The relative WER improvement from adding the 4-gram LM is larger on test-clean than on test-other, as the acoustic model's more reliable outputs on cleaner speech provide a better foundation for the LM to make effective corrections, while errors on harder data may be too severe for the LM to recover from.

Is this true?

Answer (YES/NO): YES